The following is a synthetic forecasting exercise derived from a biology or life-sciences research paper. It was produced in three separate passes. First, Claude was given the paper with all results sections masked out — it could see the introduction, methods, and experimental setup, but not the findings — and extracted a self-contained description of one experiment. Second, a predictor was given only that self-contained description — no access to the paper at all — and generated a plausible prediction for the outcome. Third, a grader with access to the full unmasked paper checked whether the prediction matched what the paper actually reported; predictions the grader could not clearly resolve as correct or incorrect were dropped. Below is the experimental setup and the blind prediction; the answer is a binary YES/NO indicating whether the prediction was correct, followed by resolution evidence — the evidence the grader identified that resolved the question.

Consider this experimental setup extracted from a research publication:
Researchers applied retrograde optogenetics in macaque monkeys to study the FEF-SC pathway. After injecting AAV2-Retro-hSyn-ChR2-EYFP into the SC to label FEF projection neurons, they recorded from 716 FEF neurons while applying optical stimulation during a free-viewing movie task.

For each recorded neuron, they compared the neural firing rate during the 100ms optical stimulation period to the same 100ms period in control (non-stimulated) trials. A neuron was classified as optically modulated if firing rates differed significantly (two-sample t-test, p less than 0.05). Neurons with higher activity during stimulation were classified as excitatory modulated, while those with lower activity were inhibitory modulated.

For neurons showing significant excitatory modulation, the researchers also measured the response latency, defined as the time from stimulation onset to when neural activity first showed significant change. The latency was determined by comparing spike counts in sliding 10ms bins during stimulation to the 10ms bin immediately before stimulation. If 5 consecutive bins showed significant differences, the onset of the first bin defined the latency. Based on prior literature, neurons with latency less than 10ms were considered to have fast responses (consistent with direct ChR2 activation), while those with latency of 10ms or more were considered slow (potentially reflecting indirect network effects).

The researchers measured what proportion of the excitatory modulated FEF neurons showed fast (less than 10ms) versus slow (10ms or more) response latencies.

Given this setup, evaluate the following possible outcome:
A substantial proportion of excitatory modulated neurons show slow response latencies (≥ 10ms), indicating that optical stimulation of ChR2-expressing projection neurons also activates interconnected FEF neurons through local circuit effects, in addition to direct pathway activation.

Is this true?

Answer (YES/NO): NO